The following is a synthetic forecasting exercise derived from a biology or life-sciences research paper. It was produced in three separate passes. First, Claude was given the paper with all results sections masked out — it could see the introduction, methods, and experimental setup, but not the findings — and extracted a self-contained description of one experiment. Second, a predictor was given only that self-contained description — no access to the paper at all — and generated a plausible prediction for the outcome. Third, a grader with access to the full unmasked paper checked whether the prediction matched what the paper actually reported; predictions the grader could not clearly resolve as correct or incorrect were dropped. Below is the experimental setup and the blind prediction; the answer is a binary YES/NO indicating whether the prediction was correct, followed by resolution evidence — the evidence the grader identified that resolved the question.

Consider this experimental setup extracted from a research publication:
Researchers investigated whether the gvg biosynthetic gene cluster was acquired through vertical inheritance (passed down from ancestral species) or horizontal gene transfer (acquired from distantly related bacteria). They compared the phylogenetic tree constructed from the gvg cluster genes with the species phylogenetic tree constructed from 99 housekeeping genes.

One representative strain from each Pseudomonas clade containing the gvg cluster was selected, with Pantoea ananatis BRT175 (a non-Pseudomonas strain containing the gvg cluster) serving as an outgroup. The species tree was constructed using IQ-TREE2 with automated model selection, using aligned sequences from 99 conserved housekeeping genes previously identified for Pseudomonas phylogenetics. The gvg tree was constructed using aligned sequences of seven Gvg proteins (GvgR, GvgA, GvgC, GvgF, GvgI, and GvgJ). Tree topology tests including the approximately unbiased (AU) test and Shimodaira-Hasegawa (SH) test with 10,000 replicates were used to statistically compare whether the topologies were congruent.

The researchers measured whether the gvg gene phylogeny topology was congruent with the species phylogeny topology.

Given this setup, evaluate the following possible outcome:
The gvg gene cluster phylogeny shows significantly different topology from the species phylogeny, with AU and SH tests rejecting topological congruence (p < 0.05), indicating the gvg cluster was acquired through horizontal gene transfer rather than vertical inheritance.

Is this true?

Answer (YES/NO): YES